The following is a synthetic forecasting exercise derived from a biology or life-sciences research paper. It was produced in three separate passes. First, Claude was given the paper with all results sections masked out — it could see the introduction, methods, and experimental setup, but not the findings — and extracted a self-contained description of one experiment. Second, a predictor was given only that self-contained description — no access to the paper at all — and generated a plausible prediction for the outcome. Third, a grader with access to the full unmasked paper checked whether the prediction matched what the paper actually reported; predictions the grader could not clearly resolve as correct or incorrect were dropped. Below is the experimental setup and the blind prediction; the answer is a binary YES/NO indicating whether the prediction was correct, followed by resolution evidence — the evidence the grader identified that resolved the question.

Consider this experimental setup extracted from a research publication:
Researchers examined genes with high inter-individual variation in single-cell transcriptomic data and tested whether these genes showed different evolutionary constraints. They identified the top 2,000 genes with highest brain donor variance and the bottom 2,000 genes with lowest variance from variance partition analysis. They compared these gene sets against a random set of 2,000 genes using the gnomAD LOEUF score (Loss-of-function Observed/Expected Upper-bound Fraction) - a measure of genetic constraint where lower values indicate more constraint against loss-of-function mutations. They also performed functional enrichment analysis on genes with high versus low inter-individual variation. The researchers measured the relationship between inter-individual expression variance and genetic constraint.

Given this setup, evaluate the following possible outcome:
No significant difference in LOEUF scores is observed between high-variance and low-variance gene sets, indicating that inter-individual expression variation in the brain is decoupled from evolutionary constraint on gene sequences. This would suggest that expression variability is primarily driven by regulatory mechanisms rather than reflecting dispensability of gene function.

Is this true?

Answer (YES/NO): NO